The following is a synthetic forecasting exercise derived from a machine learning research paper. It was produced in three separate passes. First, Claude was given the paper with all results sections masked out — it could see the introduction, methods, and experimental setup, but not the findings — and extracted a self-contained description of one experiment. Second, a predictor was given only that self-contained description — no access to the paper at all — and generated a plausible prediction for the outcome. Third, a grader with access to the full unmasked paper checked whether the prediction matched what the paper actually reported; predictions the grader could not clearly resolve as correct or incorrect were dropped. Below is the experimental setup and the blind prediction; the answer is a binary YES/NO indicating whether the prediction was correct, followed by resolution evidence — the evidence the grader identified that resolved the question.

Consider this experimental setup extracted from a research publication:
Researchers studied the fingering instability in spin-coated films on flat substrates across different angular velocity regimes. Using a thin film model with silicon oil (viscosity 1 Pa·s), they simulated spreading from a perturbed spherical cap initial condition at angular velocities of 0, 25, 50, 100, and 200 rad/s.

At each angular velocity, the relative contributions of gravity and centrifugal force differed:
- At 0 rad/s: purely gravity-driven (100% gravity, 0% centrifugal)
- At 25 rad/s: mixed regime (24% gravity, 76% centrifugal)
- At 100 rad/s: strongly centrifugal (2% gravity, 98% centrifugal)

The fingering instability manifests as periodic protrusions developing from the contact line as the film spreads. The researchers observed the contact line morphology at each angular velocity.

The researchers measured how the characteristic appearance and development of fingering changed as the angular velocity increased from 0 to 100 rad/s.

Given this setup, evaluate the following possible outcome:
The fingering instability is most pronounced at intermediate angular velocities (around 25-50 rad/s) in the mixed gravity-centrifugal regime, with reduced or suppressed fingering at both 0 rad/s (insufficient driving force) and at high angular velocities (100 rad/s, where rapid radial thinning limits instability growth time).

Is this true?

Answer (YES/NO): NO